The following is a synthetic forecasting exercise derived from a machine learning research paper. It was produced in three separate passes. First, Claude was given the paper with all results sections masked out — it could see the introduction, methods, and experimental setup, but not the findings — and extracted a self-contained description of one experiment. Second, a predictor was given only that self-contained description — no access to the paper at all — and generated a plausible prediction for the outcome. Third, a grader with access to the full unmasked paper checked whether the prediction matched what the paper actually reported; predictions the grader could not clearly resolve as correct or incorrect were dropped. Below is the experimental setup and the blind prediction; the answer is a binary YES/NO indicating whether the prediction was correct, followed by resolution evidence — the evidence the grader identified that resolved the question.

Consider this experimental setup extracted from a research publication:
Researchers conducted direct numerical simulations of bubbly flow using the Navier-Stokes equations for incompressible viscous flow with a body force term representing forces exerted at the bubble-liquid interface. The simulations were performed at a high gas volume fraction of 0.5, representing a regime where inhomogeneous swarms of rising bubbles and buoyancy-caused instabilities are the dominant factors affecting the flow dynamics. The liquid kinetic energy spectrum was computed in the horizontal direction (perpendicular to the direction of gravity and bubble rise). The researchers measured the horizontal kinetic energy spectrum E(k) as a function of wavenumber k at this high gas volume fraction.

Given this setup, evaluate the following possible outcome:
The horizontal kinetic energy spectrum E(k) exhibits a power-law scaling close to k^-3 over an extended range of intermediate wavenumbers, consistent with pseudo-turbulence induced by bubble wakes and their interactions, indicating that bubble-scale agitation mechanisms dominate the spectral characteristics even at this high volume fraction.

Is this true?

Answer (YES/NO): NO